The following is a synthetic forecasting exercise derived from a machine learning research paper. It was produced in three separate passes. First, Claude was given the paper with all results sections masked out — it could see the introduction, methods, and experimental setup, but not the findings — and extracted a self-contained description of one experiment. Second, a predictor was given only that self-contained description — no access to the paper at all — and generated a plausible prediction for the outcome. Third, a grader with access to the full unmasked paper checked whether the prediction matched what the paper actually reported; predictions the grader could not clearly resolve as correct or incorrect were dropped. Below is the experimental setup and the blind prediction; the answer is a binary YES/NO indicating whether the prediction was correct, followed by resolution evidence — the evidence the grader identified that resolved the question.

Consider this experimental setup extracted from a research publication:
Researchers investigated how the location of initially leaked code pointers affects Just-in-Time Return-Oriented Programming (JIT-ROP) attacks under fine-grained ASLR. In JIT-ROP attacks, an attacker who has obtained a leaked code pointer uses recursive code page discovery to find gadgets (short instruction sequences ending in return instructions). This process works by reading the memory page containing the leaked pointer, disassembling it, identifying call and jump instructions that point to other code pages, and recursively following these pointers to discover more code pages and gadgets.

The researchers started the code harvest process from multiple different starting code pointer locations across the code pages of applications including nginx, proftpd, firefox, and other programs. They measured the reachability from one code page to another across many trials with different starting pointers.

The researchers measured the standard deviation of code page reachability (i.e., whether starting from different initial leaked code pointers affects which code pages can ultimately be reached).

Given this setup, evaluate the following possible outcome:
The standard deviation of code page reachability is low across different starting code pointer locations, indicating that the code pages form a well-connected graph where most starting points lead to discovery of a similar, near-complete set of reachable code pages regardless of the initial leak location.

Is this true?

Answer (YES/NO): YES